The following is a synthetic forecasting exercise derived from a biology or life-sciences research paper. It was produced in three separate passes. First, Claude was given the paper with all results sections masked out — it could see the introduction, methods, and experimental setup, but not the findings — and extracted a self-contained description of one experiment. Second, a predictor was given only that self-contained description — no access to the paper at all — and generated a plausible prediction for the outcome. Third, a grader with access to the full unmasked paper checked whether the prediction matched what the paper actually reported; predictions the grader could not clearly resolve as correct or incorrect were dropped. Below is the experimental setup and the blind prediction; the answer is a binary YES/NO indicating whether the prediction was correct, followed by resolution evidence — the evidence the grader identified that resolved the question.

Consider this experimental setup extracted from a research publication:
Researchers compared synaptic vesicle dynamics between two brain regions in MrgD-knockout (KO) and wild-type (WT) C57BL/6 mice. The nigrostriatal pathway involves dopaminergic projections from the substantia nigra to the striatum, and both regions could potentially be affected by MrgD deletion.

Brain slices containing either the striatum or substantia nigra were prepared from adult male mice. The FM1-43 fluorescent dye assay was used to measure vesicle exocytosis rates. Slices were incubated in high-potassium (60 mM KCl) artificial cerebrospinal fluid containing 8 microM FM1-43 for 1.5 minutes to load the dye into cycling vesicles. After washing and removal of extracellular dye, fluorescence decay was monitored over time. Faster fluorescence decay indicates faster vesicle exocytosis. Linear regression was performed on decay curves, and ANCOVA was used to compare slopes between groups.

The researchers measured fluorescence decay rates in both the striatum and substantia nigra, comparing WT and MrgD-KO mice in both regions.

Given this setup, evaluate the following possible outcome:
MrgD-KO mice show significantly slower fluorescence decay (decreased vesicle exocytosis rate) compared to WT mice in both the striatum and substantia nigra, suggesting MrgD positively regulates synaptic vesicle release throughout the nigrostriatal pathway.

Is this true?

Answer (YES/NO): YES